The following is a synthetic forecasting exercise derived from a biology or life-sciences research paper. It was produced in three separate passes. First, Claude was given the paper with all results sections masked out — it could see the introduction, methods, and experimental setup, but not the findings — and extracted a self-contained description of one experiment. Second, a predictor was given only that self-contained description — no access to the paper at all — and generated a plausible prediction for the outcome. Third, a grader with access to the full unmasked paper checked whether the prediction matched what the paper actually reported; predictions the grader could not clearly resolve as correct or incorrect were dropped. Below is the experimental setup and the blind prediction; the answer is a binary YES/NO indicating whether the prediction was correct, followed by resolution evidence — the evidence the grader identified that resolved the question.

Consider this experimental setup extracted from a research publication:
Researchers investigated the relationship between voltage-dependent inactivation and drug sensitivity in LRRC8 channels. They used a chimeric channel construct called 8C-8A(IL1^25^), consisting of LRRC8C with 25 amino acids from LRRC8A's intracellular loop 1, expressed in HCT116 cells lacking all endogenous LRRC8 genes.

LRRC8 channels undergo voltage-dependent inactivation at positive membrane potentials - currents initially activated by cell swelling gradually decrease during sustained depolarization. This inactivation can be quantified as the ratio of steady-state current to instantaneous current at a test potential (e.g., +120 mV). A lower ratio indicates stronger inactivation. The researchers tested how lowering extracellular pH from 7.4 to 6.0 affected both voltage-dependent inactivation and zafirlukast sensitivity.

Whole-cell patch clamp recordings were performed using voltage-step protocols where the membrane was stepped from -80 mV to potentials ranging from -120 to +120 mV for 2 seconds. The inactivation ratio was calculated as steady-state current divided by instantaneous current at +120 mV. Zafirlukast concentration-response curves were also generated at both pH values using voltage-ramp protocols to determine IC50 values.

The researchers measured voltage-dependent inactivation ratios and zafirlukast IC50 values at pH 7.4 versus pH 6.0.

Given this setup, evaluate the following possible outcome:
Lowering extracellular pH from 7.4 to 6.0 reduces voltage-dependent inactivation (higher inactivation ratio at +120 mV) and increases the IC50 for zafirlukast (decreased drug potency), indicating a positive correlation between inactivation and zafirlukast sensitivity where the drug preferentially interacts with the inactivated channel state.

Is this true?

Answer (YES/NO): NO